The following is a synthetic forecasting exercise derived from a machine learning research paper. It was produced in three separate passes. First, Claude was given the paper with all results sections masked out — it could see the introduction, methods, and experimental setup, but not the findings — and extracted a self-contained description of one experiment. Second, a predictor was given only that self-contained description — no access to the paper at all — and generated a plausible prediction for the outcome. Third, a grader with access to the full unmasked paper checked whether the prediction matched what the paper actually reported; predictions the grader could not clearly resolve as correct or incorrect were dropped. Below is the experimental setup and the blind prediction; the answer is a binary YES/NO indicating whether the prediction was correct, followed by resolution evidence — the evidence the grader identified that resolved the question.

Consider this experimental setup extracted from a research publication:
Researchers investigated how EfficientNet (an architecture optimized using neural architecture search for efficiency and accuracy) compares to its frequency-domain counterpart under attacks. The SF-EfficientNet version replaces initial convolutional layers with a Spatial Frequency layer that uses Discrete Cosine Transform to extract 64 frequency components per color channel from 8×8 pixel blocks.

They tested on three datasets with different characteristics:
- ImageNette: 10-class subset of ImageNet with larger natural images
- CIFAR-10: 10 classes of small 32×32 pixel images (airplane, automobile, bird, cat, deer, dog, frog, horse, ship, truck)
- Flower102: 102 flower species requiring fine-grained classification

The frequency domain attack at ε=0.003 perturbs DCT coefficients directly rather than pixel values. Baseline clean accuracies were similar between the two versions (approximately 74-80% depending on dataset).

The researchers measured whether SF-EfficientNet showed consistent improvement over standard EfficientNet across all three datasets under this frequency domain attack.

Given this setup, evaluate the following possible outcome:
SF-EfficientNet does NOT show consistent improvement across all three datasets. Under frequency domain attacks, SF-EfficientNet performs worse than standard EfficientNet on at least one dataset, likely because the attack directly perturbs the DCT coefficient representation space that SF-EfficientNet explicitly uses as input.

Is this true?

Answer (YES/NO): NO